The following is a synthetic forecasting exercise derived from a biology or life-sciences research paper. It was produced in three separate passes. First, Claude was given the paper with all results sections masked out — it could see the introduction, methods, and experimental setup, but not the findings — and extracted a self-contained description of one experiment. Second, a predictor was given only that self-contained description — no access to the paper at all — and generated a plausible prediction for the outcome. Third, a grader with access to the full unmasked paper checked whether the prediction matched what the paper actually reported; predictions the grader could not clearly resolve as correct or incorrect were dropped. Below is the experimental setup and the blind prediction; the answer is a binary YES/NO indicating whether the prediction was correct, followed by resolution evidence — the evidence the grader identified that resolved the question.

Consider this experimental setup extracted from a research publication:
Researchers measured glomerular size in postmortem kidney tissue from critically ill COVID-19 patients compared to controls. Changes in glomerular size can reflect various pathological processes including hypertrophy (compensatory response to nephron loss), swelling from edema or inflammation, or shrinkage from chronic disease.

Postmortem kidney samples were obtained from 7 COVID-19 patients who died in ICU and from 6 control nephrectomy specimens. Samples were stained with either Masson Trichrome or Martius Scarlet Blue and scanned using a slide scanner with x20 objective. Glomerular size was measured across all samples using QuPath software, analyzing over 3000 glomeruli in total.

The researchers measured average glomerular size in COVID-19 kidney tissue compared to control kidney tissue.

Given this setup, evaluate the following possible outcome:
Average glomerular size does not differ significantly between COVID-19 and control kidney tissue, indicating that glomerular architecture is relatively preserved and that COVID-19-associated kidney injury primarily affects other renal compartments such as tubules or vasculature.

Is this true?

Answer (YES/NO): NO